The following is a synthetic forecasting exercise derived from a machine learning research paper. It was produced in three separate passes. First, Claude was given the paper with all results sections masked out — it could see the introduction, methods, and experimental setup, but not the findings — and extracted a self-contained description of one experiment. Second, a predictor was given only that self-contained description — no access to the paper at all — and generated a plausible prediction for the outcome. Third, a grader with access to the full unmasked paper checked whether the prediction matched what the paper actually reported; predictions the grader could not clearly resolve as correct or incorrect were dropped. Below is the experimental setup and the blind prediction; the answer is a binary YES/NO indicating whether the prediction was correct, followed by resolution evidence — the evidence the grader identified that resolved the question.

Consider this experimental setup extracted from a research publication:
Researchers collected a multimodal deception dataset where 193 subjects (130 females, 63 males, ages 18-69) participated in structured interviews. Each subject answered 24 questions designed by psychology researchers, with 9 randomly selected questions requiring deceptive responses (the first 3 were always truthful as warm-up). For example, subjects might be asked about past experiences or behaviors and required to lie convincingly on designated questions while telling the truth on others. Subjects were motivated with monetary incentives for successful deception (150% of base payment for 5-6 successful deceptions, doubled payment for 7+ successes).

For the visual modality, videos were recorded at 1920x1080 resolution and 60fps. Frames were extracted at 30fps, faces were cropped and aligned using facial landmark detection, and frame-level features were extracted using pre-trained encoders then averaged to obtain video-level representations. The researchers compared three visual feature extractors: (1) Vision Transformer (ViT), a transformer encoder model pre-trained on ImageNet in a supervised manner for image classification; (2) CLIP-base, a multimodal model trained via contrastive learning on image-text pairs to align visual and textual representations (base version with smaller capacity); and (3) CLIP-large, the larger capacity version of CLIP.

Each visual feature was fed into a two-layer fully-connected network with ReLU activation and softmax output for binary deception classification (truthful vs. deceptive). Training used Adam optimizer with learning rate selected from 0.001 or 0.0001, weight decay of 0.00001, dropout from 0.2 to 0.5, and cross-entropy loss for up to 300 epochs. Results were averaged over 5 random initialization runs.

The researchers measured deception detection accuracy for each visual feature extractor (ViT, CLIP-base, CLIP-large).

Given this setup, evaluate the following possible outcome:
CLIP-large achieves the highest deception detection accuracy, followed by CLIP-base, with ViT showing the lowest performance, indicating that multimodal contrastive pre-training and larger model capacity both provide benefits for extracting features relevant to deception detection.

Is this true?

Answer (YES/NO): NO